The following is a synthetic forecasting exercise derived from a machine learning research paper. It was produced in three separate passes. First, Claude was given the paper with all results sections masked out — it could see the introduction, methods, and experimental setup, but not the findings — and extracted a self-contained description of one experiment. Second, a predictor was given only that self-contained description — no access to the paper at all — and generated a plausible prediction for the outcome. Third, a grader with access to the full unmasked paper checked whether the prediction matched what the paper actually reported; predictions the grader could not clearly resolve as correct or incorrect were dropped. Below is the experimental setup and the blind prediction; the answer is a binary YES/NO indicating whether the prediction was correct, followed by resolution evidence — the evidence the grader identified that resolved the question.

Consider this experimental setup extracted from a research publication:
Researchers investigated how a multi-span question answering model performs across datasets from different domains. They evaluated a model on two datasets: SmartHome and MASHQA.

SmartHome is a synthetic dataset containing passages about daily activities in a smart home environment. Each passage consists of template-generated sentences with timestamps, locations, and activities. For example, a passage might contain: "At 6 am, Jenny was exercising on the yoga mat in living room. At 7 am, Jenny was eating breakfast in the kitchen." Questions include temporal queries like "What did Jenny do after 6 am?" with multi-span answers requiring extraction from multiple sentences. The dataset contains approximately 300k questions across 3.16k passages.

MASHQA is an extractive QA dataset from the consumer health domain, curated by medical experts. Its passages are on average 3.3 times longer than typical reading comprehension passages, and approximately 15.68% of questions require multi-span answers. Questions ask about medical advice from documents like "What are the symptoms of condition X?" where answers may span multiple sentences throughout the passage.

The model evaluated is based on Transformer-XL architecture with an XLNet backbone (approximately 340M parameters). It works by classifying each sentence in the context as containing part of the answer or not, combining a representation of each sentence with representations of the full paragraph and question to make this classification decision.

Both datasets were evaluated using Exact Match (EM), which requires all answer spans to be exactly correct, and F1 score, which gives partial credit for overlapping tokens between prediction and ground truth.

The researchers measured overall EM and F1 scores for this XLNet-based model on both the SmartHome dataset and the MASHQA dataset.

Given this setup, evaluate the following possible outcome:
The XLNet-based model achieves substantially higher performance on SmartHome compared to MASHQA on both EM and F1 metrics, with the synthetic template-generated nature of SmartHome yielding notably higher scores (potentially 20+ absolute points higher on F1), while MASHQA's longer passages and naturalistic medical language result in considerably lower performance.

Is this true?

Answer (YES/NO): NO